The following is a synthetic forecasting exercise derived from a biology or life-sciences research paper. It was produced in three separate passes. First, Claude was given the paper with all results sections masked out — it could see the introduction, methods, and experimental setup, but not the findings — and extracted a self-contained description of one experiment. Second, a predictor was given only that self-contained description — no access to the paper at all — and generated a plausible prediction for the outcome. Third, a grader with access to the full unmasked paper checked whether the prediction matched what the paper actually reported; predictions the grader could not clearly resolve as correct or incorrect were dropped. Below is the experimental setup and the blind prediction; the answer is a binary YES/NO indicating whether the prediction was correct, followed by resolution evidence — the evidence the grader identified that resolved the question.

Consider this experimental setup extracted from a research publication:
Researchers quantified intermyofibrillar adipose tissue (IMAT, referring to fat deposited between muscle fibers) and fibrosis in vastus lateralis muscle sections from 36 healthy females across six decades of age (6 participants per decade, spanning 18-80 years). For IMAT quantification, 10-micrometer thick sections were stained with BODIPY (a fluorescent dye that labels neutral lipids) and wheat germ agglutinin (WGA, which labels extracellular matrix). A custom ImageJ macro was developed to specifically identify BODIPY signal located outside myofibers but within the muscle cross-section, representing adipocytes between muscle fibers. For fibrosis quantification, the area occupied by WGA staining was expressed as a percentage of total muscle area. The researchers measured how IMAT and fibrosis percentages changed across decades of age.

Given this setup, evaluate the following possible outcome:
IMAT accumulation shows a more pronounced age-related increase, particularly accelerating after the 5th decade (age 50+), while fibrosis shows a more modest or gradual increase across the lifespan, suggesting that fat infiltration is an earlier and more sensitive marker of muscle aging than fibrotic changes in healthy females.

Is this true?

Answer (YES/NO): NO